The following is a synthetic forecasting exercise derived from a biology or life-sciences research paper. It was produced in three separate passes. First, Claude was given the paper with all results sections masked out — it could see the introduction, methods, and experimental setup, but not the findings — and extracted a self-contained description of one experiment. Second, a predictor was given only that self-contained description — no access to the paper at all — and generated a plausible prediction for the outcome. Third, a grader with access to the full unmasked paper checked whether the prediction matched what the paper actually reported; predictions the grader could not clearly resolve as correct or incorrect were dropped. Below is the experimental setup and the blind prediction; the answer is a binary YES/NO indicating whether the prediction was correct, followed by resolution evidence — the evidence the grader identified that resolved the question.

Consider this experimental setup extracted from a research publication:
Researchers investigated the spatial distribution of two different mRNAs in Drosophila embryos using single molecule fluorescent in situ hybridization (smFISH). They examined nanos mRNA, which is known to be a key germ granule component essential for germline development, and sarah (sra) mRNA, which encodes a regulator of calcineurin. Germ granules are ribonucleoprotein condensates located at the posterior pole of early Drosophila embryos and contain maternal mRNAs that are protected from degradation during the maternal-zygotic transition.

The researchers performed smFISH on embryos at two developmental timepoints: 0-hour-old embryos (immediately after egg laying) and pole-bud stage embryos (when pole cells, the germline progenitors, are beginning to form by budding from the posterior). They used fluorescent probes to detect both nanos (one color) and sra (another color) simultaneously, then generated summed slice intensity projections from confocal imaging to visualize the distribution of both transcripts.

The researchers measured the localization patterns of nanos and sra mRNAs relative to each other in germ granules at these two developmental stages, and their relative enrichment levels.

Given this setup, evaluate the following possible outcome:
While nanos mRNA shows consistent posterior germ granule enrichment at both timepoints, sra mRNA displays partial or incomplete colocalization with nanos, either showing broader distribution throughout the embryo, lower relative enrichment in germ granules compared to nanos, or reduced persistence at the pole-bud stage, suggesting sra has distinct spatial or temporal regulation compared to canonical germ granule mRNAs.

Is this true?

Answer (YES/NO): YES